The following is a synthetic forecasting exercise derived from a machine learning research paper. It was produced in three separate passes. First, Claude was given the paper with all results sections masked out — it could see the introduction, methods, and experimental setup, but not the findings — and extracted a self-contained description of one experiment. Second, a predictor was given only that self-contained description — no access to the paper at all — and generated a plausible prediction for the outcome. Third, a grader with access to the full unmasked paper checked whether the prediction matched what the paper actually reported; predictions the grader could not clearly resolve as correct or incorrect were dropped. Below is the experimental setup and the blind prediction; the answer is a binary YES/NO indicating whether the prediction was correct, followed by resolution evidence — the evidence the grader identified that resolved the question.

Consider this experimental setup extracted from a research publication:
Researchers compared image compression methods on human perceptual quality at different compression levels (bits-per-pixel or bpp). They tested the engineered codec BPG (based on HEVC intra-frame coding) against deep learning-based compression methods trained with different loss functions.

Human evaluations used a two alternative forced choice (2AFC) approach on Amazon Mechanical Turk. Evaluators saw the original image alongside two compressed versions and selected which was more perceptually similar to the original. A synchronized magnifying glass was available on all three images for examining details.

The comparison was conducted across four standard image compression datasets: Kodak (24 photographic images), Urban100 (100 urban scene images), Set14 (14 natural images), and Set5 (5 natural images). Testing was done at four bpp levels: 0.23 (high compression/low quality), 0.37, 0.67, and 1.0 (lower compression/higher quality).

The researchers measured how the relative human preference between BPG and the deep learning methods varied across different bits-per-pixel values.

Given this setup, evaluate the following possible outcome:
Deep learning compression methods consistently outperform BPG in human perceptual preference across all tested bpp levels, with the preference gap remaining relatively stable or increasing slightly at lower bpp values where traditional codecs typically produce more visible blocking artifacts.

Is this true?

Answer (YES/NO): NO